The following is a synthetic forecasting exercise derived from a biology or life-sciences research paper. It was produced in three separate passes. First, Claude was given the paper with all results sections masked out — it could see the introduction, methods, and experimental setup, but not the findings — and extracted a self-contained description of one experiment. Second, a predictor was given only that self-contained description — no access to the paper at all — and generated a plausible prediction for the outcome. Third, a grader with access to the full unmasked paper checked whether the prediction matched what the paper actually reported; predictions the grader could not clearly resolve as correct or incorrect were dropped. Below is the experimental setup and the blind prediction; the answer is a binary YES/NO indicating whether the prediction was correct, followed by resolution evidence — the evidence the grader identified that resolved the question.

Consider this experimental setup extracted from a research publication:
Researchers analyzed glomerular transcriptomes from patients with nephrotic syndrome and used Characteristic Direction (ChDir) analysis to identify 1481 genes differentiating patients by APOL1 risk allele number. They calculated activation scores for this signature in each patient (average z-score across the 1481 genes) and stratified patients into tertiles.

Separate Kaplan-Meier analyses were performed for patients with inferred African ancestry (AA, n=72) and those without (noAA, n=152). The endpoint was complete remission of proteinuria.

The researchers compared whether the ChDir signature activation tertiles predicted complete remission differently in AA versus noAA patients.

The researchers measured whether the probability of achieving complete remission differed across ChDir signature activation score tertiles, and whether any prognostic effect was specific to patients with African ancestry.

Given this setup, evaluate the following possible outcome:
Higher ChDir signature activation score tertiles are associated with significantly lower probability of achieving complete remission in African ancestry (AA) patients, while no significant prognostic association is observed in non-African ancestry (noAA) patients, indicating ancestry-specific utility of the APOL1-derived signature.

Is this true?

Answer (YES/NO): NO